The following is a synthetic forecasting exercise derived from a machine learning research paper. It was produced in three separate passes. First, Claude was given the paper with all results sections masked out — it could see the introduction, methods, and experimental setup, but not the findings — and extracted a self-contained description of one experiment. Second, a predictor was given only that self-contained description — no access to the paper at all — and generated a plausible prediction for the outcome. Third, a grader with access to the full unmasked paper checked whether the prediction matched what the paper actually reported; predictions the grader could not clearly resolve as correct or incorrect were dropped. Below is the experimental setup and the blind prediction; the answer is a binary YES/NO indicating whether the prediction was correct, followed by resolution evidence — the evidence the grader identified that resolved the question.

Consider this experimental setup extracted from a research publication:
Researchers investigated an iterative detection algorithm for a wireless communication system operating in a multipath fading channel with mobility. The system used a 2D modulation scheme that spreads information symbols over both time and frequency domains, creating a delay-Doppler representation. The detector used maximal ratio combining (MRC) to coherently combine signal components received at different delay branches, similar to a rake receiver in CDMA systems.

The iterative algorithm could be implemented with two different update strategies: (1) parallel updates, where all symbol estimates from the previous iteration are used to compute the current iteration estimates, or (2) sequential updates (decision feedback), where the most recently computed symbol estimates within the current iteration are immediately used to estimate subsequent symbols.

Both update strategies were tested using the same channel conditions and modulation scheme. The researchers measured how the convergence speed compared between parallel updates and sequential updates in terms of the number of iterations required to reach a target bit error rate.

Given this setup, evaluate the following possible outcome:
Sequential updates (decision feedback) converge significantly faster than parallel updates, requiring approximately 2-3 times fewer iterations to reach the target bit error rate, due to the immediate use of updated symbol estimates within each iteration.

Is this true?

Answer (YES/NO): NO